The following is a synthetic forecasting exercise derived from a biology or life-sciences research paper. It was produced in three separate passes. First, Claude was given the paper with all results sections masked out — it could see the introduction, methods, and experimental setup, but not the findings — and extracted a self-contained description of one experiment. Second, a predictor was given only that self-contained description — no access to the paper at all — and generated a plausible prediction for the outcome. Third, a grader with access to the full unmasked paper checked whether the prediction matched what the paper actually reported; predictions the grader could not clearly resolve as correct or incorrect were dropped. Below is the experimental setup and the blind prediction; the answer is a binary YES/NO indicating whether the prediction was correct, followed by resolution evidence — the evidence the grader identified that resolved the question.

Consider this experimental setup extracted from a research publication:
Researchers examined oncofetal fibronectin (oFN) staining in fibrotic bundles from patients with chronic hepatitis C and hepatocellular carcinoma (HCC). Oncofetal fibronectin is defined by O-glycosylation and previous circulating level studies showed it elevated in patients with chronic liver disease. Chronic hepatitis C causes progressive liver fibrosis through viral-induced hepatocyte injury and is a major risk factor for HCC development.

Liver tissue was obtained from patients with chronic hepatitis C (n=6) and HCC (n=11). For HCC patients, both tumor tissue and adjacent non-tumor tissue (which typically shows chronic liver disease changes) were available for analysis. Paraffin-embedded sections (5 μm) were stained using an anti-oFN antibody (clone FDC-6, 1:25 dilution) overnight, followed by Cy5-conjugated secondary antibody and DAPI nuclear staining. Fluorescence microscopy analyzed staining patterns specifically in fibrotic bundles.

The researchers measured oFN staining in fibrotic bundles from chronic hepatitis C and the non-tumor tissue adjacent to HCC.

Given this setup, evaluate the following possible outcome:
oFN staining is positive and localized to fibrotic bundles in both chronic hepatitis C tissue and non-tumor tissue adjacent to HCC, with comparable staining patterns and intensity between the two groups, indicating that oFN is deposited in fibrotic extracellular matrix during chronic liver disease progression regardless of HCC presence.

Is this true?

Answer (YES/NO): NO